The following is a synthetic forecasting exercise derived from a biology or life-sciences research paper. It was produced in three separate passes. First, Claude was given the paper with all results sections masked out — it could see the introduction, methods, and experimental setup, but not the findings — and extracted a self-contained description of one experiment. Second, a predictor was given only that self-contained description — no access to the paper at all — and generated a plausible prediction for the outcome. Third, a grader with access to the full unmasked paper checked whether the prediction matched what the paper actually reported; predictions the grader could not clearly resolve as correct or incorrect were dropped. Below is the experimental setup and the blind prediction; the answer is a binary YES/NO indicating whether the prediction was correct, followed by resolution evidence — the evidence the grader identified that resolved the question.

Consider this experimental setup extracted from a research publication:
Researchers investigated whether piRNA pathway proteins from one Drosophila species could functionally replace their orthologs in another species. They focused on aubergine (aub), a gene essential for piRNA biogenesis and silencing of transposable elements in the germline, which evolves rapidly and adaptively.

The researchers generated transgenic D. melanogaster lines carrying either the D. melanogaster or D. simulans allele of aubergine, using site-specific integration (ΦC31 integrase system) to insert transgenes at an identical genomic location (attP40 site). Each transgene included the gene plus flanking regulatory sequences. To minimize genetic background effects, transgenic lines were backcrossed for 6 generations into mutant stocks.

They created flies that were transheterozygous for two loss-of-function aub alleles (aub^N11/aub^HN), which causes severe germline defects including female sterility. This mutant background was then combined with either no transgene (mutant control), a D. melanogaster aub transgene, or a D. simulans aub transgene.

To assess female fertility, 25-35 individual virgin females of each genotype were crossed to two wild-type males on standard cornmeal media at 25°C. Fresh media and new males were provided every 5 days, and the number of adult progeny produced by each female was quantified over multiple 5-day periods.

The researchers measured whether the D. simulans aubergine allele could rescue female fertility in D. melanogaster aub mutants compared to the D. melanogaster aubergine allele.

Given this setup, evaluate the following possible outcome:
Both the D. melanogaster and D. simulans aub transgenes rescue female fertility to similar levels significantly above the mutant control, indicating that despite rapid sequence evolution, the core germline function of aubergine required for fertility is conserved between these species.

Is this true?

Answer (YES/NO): NO